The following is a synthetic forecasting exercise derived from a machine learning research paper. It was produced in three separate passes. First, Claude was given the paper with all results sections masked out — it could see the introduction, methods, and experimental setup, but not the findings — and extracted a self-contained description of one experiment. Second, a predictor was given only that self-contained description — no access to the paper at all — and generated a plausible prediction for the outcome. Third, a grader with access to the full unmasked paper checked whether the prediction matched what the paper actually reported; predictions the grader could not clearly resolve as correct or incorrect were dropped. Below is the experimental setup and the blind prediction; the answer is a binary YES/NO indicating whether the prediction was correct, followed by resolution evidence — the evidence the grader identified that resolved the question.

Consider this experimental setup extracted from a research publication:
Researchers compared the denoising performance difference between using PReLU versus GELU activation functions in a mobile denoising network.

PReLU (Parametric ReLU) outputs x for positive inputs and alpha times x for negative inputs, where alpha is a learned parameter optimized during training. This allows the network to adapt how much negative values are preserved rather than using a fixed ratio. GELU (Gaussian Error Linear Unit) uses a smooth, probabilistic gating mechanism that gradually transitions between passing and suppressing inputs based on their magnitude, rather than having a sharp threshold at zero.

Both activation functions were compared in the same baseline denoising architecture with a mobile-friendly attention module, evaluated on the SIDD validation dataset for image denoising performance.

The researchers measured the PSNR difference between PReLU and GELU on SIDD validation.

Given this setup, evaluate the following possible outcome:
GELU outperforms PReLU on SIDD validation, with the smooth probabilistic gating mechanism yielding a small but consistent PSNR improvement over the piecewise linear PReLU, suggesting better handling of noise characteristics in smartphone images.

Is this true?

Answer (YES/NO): NO